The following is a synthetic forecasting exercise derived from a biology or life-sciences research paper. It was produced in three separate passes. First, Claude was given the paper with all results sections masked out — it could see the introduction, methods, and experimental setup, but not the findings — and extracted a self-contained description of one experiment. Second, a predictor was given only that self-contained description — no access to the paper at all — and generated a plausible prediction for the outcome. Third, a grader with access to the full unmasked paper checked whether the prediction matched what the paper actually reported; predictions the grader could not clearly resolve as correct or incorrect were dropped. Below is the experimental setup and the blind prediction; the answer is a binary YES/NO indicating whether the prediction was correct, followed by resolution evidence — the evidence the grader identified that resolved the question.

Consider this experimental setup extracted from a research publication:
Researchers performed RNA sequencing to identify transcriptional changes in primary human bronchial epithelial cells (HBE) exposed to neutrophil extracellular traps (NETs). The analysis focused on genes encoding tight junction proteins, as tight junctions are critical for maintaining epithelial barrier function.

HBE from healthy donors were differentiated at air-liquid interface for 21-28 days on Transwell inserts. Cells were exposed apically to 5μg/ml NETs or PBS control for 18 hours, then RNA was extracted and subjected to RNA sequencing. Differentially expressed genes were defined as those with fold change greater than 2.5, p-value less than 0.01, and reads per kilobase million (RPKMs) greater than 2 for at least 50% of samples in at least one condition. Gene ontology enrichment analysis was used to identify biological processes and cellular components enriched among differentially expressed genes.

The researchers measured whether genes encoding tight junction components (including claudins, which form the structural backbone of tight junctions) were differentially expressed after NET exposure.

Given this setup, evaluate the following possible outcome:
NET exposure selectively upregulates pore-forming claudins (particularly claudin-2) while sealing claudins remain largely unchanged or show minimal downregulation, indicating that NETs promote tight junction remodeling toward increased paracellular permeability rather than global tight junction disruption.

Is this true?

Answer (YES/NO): NO